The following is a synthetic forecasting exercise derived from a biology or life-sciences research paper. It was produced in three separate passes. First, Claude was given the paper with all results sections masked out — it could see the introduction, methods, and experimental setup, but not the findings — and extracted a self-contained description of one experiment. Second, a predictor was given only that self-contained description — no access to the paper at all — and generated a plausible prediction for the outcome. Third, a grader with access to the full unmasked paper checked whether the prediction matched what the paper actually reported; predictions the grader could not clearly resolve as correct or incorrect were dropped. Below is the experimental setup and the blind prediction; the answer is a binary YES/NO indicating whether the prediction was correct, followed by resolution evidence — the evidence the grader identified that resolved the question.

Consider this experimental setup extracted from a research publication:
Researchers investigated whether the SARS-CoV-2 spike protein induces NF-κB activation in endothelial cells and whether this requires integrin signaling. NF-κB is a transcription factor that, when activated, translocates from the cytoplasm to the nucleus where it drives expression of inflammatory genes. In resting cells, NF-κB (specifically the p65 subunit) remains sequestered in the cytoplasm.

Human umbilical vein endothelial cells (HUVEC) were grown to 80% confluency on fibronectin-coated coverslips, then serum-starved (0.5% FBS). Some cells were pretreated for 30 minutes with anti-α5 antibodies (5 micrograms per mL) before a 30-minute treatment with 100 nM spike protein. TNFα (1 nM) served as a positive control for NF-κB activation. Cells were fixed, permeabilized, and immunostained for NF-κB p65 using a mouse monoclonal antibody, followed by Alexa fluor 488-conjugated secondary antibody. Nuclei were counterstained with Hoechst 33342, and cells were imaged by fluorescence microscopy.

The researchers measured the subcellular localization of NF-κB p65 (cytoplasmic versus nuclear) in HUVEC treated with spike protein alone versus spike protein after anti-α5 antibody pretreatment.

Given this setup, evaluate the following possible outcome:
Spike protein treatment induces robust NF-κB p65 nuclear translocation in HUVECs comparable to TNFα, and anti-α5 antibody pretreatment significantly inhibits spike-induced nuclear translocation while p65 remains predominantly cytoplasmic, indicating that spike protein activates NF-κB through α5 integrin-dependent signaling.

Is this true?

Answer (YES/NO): YES